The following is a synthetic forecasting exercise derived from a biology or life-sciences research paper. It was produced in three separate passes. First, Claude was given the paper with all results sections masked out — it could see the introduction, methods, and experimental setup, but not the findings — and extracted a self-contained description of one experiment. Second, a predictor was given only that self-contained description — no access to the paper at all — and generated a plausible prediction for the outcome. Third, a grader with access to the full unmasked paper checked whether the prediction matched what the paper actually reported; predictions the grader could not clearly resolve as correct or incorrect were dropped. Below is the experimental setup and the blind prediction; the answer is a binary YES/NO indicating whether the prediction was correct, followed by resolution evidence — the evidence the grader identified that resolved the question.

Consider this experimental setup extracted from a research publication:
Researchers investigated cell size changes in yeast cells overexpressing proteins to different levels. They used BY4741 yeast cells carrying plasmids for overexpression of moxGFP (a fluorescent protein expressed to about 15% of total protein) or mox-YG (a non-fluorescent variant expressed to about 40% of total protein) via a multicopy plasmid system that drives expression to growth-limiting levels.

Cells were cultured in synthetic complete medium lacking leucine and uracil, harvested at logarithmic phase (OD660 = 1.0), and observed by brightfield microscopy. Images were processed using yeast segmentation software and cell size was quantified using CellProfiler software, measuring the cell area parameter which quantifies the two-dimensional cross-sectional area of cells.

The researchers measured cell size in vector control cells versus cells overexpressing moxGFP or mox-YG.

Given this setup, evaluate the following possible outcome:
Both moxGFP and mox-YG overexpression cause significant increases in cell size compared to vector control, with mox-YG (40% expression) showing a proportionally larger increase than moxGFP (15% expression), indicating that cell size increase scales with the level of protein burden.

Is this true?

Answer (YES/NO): NO